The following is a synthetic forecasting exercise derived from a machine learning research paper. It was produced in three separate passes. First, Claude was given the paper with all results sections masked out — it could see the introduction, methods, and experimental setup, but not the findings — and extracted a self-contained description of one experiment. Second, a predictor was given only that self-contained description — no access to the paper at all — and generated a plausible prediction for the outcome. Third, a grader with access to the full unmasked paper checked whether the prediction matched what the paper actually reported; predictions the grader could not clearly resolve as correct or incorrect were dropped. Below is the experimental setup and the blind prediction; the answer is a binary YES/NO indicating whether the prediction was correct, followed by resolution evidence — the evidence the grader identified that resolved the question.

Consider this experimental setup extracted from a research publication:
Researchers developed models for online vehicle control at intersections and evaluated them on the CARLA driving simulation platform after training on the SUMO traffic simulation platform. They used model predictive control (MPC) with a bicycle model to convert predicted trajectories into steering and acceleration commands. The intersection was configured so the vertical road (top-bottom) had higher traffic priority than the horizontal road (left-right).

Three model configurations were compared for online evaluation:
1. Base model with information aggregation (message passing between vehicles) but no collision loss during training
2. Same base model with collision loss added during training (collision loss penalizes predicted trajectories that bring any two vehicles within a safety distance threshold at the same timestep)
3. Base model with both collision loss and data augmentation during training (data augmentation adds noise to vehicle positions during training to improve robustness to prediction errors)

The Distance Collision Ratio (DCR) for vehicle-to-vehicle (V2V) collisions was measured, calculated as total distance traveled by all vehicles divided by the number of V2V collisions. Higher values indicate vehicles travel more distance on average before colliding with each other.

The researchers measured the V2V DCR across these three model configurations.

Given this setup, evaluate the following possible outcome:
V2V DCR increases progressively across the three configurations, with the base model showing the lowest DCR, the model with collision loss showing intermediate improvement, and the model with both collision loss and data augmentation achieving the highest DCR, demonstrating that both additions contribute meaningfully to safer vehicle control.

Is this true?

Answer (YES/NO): YES